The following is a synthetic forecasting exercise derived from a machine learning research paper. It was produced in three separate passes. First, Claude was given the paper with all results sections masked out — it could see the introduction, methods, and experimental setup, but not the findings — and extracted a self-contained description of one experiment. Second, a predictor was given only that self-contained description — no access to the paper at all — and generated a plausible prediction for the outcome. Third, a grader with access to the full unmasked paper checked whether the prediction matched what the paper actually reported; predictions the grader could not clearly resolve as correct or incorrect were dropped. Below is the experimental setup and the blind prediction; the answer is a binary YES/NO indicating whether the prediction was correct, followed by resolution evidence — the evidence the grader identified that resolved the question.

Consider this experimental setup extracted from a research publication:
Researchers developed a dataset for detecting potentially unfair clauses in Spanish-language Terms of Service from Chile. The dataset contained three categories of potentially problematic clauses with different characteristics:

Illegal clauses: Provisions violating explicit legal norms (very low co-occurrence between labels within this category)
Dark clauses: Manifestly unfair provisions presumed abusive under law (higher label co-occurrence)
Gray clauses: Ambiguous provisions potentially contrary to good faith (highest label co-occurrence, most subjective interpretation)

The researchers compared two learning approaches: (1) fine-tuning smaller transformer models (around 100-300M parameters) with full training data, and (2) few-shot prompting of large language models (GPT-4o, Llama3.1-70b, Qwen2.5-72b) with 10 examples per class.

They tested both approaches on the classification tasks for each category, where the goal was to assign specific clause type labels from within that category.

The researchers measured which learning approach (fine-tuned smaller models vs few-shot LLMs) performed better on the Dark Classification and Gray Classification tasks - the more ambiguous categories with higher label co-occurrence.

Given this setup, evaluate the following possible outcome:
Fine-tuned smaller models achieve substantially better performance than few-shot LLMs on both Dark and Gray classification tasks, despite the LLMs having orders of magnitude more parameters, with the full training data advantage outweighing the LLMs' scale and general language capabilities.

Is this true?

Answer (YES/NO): NO